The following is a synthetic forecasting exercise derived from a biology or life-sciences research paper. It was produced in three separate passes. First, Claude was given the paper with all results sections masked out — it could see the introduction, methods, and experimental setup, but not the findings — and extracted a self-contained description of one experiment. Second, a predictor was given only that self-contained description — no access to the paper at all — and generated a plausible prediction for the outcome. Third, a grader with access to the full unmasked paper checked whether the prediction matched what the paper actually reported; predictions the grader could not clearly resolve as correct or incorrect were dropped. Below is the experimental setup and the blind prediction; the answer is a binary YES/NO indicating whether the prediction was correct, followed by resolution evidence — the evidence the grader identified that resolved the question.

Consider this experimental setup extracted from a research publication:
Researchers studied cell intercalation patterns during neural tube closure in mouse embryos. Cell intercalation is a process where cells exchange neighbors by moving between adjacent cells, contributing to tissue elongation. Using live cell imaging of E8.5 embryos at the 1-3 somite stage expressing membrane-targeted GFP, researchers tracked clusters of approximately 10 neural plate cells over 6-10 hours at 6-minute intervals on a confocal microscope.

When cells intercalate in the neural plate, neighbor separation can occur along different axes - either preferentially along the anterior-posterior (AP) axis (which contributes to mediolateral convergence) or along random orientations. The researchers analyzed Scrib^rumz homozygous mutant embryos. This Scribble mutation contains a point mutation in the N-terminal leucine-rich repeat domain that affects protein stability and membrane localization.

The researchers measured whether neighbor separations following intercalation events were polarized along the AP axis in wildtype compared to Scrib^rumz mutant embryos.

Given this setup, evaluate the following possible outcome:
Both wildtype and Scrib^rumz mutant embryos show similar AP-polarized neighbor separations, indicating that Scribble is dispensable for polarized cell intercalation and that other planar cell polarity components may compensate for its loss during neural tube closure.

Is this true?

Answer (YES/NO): NO